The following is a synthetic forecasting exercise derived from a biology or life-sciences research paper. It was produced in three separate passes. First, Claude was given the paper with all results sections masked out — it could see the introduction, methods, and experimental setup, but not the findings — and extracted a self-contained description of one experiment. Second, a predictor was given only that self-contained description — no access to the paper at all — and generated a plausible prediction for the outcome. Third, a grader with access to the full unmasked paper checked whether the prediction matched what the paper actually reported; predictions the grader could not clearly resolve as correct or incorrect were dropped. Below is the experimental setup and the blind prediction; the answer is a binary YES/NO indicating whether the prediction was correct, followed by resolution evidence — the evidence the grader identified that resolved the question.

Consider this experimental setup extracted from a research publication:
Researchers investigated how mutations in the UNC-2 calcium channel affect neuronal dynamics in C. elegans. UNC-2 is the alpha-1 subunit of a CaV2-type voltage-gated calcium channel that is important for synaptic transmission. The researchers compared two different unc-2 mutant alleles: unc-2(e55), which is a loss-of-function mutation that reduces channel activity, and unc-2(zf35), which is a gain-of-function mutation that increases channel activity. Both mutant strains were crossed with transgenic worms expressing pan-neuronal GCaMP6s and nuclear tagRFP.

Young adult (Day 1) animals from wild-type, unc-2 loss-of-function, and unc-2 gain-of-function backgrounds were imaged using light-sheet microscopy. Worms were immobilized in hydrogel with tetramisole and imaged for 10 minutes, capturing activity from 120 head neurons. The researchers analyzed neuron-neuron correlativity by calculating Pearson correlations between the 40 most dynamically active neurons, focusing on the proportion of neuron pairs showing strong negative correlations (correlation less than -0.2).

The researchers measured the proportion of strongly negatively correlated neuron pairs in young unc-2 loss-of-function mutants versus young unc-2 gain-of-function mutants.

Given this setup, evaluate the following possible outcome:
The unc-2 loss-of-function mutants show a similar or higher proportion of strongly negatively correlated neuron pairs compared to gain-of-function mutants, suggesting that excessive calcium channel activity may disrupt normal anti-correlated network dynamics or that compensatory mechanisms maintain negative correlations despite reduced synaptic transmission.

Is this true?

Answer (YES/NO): YES